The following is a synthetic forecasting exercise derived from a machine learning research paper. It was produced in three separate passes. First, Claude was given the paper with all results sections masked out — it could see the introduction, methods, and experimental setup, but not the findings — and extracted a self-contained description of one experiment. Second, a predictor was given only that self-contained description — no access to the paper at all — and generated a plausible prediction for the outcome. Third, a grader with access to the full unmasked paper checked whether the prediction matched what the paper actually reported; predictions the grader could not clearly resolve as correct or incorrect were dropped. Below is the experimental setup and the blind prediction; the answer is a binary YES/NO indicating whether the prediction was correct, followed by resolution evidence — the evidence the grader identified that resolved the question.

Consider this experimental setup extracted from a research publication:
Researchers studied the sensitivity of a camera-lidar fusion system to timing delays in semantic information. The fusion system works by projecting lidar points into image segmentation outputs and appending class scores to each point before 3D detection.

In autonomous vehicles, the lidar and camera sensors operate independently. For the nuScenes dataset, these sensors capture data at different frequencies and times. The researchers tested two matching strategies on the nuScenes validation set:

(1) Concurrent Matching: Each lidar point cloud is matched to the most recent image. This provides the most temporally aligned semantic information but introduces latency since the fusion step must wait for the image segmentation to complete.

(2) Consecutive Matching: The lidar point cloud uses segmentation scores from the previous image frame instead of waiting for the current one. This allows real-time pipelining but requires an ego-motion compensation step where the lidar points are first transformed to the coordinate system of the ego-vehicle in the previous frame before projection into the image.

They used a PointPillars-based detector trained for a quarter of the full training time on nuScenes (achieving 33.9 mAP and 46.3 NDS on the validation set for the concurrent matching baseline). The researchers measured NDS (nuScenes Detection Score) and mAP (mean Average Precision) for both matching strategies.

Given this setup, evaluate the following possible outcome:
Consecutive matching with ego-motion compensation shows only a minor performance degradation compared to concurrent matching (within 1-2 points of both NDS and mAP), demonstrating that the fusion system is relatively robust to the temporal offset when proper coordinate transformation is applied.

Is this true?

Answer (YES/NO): NO